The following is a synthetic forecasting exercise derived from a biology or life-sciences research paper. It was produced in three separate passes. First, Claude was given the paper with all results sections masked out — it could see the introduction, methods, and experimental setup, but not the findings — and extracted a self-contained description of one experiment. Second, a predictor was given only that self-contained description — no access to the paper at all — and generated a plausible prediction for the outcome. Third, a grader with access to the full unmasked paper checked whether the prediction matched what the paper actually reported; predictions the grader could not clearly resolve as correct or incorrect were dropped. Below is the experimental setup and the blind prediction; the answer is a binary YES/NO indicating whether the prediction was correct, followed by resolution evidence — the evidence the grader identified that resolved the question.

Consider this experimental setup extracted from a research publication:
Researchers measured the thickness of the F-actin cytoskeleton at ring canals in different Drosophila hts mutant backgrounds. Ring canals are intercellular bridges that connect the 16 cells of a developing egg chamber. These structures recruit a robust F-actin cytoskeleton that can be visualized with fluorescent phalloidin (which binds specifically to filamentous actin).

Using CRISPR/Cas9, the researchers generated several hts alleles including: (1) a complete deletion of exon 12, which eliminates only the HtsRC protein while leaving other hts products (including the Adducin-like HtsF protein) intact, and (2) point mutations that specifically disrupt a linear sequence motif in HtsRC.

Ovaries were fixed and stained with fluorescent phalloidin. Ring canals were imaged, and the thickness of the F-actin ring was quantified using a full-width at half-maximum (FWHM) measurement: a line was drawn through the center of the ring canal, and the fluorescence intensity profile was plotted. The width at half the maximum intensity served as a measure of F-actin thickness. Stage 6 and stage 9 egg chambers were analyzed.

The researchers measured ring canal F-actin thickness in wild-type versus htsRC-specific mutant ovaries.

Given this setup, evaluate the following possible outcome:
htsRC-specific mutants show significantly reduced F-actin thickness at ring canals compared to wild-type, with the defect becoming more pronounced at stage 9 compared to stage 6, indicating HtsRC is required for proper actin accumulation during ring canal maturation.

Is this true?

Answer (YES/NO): NO